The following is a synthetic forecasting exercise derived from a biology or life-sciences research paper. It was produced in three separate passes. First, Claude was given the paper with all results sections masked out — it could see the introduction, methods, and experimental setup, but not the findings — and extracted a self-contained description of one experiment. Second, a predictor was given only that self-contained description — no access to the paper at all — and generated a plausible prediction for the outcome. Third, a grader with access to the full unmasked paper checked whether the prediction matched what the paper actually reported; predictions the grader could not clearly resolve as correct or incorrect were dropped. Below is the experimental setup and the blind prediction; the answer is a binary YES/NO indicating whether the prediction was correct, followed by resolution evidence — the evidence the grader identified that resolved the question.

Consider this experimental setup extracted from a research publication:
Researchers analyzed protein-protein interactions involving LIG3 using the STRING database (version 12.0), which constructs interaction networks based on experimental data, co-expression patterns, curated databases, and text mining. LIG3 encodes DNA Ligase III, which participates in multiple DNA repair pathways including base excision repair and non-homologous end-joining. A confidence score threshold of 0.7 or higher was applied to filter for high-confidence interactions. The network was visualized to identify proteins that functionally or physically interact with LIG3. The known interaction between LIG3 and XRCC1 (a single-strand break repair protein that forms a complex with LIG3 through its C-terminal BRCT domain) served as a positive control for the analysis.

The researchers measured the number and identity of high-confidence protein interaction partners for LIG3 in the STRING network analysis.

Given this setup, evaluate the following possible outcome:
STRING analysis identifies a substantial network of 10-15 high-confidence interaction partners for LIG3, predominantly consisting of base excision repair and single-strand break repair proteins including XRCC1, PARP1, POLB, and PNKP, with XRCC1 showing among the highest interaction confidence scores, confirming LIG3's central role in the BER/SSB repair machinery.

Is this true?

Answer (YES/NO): NO